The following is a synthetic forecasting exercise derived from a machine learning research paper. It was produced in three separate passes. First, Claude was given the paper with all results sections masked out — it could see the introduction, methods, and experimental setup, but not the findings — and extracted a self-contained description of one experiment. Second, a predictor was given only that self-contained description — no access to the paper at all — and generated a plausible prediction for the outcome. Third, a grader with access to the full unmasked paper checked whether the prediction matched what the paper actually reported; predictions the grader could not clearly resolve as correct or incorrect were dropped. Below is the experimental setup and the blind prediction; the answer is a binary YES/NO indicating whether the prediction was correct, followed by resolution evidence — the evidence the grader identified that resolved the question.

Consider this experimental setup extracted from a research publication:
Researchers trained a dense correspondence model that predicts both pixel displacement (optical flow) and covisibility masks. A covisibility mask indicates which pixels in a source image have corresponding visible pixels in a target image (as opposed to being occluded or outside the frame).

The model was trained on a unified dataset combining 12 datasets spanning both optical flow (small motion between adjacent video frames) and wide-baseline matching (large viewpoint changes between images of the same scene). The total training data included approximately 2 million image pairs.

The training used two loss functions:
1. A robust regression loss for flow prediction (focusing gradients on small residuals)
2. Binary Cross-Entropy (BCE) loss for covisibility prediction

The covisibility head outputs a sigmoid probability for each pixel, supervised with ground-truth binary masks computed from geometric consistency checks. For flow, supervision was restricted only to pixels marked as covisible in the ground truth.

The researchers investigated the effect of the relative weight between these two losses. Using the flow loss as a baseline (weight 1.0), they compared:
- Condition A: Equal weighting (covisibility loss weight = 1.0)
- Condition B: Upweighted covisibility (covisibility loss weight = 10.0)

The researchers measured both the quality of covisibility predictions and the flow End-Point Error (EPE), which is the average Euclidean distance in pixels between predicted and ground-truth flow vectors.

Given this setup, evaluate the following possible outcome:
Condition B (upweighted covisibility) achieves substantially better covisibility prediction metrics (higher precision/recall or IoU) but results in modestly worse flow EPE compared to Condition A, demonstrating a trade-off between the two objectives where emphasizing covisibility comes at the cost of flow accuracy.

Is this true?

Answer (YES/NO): NO